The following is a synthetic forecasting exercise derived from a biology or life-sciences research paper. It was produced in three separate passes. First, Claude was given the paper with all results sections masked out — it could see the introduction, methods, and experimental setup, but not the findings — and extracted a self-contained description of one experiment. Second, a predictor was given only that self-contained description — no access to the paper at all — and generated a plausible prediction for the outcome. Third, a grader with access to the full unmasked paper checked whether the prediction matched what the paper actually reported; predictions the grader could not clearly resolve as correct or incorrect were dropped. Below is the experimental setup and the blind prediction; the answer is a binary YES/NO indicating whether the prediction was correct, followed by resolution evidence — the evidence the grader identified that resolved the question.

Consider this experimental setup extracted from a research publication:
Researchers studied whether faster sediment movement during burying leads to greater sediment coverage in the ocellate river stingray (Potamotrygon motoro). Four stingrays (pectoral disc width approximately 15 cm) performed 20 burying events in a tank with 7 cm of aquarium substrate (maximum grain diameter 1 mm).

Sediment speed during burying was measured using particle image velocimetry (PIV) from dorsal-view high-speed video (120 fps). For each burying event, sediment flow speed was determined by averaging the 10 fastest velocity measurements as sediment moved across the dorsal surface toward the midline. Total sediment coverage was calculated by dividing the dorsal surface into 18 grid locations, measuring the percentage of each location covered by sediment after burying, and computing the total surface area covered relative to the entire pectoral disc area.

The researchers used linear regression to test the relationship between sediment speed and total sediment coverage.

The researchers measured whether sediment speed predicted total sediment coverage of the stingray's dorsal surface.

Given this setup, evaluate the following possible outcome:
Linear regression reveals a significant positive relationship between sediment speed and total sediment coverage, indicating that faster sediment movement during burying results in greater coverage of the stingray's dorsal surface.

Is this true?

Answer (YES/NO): YES